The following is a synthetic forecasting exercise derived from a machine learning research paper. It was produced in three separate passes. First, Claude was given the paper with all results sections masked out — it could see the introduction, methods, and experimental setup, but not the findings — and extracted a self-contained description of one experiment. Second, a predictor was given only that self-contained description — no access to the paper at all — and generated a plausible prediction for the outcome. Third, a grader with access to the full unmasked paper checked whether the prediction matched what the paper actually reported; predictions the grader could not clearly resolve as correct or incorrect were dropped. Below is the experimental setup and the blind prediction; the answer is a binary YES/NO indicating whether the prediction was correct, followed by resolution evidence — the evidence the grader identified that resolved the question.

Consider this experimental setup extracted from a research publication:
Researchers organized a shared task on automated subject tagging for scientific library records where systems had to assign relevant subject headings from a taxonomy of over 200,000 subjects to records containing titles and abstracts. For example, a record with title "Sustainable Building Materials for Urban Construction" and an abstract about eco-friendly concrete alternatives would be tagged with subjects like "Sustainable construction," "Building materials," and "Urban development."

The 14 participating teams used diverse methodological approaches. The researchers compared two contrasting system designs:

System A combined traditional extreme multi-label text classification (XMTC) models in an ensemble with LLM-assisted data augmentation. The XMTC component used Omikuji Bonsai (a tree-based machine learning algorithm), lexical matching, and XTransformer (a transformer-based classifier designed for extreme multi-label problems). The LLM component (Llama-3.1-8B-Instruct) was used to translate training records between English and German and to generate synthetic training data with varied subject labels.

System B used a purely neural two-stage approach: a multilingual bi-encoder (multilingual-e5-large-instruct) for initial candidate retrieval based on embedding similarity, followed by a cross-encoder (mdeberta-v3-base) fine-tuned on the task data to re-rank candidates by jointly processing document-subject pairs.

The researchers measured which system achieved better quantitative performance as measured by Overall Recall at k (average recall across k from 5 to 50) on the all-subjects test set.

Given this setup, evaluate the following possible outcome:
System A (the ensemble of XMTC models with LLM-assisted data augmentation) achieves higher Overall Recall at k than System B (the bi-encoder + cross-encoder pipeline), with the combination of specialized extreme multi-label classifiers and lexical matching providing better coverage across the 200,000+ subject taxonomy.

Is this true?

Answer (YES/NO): YES